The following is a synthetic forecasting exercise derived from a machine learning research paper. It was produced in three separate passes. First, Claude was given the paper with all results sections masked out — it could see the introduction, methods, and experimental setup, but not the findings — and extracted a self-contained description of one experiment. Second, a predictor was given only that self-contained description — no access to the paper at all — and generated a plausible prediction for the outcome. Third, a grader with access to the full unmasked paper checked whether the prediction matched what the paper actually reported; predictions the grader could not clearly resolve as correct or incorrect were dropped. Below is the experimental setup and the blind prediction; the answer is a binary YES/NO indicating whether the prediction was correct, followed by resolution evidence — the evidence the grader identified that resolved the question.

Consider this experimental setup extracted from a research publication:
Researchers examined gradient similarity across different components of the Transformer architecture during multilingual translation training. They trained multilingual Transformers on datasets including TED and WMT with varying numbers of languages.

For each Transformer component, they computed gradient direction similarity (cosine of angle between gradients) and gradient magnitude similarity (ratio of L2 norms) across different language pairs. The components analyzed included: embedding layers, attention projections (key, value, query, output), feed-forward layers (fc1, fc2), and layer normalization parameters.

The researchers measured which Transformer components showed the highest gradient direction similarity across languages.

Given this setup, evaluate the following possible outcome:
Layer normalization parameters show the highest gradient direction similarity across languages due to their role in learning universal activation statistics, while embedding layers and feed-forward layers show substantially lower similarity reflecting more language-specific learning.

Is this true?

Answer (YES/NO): NO